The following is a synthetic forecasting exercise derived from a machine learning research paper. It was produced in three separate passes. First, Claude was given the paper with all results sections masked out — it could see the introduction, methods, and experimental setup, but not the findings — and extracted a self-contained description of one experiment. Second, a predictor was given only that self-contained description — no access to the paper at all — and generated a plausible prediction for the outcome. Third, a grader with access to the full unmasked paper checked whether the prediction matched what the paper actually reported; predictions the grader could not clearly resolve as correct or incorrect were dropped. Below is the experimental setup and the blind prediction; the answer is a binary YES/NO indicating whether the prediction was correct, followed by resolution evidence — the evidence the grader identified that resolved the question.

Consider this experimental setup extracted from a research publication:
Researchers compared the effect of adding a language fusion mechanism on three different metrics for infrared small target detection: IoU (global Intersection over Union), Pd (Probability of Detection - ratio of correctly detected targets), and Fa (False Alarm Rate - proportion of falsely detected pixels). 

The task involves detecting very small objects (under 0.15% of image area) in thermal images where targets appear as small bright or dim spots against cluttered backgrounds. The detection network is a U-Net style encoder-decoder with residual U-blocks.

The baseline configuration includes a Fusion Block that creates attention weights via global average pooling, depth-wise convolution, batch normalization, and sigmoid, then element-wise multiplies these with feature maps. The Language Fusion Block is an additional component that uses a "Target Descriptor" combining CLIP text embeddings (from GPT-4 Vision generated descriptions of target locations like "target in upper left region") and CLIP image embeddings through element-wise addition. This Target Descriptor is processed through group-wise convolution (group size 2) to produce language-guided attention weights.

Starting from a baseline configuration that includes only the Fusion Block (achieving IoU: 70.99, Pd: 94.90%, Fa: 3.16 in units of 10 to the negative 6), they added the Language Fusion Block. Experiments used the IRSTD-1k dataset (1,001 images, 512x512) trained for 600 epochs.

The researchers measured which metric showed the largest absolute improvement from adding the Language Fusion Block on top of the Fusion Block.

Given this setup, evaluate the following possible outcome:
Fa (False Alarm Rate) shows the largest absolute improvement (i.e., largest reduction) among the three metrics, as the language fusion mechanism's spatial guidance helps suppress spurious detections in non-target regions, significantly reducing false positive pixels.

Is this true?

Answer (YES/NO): NO